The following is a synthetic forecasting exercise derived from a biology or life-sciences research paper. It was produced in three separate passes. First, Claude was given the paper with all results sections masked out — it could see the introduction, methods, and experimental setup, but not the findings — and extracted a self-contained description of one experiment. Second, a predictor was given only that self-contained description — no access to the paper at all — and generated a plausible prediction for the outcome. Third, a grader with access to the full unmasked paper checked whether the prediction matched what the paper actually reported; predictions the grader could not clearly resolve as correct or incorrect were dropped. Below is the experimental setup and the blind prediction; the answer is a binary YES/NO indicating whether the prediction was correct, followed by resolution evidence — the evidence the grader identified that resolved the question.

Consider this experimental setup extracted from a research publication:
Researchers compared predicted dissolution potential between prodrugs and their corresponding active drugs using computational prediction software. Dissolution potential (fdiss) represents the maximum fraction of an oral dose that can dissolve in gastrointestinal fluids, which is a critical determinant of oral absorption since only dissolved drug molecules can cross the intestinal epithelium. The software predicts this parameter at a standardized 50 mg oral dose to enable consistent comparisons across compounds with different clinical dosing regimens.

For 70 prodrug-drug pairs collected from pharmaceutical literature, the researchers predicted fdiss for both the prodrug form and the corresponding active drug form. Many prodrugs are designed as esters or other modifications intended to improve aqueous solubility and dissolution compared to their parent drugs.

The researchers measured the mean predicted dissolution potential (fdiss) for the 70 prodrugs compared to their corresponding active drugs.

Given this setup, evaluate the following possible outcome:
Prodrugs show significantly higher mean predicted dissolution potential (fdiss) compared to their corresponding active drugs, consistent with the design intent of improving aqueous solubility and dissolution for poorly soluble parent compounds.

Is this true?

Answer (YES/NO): NO